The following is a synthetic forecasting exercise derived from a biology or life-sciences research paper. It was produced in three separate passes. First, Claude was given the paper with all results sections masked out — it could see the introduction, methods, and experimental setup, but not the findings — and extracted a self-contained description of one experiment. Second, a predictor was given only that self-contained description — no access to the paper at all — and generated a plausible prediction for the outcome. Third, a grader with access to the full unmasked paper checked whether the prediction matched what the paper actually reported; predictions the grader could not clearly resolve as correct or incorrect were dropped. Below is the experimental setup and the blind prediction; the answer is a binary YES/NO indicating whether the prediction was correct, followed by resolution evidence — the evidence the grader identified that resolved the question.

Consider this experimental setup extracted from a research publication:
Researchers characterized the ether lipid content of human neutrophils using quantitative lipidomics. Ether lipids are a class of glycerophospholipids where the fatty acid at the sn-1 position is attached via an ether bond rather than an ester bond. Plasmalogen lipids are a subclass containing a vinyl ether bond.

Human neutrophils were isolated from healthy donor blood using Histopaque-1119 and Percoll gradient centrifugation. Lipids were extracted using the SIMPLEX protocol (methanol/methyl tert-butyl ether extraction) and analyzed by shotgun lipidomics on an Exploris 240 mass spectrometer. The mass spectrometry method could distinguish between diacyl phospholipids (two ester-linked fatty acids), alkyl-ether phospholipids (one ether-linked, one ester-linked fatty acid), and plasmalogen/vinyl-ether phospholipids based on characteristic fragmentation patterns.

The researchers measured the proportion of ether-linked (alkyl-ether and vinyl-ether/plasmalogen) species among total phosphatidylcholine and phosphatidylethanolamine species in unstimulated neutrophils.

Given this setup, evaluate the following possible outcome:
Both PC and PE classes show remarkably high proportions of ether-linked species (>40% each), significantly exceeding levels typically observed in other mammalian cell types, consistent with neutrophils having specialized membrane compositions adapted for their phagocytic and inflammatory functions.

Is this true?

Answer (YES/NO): YES